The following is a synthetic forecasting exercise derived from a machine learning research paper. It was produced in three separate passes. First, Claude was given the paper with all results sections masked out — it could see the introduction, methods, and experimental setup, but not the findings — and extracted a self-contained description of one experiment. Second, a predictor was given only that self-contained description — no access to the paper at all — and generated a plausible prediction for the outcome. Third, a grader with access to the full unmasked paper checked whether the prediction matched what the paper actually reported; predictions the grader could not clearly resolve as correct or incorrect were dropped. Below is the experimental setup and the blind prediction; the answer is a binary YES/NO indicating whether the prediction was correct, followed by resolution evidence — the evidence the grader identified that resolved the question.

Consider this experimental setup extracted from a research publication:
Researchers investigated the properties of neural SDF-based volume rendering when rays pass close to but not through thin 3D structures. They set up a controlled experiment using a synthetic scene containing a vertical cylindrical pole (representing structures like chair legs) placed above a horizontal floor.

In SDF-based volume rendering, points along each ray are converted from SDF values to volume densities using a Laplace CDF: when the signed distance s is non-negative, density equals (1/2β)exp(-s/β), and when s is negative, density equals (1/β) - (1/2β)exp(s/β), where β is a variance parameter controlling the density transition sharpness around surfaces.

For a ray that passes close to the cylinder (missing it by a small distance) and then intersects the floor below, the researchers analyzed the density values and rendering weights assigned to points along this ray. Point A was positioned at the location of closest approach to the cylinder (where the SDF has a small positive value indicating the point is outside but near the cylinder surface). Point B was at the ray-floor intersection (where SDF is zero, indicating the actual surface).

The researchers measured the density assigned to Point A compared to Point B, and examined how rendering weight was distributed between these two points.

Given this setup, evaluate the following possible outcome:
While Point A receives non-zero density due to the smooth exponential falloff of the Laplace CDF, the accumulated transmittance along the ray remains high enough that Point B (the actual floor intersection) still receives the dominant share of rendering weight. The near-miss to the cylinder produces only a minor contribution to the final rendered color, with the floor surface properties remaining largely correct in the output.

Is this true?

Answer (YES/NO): NO